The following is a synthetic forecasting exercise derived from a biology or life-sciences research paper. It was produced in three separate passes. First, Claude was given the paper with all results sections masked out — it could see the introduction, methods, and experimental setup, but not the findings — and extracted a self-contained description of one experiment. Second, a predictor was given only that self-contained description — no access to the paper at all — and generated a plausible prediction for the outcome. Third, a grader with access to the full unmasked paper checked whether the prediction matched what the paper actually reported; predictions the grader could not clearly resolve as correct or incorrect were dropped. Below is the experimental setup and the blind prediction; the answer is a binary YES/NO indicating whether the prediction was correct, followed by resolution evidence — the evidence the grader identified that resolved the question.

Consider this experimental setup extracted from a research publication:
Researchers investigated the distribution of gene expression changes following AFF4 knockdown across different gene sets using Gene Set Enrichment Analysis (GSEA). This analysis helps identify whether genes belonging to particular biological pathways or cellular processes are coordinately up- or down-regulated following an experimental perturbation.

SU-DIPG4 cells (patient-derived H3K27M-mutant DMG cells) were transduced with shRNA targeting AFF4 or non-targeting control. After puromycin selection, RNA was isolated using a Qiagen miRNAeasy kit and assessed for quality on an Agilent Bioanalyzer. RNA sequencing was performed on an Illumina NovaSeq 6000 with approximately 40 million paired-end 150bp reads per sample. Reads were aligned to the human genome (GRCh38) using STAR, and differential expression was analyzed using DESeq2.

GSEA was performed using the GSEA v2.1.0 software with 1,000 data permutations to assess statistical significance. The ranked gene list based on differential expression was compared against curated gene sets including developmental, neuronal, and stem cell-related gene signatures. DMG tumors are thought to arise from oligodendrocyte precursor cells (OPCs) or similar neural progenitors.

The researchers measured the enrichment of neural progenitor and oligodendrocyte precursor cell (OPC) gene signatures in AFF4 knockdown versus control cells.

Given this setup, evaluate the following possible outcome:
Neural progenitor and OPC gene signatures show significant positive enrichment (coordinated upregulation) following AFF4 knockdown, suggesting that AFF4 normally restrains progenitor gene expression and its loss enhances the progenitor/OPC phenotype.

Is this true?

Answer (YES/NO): NO